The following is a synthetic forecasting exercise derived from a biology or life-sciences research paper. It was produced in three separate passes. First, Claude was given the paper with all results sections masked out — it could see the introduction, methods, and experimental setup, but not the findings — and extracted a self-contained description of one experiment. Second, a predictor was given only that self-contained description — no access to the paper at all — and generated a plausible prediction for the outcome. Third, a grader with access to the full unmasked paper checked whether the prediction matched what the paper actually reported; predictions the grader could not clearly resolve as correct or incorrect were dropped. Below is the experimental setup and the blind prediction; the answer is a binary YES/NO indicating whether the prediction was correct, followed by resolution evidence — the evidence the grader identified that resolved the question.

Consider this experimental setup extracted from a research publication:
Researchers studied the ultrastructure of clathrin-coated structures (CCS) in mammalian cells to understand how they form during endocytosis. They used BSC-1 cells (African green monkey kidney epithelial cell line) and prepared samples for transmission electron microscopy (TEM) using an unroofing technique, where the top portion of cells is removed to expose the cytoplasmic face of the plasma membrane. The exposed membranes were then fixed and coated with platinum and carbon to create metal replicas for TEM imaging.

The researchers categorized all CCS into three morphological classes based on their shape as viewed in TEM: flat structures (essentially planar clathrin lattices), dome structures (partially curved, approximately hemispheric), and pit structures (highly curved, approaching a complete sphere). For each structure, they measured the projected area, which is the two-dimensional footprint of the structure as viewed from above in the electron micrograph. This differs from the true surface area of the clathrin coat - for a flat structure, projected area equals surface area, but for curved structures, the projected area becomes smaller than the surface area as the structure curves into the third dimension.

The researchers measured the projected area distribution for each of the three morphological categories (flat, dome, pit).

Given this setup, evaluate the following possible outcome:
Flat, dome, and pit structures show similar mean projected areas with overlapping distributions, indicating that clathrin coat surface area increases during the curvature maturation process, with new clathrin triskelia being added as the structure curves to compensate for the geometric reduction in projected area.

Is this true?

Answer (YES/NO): YES